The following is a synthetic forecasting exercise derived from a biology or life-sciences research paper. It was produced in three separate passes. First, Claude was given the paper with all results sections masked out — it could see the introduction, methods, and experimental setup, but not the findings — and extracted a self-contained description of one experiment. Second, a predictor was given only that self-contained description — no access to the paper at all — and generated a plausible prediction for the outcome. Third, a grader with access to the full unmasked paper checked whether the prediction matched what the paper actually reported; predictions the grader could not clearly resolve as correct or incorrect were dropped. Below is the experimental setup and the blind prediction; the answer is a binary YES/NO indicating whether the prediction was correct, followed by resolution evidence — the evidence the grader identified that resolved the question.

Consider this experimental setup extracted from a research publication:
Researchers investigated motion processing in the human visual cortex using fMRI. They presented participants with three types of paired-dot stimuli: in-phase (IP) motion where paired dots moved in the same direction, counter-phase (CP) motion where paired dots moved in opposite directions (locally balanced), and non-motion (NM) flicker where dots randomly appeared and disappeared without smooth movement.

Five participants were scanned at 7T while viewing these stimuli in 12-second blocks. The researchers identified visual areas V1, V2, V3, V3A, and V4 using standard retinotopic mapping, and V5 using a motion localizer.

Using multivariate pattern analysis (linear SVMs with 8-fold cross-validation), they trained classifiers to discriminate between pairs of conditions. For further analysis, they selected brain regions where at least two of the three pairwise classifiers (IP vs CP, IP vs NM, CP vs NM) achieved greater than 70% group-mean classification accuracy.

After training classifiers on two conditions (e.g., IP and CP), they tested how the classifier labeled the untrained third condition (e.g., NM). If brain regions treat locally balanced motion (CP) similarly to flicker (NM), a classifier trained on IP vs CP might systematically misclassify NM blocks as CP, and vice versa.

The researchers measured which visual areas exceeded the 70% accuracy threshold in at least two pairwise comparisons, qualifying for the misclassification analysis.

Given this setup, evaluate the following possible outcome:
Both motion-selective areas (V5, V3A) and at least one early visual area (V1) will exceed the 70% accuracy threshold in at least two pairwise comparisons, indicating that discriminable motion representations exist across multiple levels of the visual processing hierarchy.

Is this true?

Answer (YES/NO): NO